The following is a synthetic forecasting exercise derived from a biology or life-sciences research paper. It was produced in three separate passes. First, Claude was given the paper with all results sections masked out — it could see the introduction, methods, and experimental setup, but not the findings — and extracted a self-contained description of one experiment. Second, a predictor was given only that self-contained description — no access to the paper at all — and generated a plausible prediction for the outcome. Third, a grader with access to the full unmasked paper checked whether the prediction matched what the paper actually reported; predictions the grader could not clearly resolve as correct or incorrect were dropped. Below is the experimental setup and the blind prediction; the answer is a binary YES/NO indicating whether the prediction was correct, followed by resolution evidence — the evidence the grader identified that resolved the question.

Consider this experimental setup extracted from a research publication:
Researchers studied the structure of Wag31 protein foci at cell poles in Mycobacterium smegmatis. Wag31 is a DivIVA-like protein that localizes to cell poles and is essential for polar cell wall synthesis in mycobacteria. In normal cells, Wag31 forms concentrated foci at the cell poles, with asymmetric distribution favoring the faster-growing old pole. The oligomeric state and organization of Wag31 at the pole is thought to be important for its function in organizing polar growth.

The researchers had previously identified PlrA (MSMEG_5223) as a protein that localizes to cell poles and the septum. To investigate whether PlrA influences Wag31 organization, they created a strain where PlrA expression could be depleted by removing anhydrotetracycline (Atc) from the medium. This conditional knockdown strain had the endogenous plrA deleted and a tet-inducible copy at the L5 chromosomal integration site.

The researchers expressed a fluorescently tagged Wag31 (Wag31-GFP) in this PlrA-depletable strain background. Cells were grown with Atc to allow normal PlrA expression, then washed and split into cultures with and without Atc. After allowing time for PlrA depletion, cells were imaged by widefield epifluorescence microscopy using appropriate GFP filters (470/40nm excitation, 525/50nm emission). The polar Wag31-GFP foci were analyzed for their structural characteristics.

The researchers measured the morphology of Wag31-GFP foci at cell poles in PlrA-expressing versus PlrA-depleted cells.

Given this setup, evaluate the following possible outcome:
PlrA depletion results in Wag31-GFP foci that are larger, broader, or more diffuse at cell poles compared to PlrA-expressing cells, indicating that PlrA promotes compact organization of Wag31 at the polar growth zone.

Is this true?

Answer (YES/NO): NO